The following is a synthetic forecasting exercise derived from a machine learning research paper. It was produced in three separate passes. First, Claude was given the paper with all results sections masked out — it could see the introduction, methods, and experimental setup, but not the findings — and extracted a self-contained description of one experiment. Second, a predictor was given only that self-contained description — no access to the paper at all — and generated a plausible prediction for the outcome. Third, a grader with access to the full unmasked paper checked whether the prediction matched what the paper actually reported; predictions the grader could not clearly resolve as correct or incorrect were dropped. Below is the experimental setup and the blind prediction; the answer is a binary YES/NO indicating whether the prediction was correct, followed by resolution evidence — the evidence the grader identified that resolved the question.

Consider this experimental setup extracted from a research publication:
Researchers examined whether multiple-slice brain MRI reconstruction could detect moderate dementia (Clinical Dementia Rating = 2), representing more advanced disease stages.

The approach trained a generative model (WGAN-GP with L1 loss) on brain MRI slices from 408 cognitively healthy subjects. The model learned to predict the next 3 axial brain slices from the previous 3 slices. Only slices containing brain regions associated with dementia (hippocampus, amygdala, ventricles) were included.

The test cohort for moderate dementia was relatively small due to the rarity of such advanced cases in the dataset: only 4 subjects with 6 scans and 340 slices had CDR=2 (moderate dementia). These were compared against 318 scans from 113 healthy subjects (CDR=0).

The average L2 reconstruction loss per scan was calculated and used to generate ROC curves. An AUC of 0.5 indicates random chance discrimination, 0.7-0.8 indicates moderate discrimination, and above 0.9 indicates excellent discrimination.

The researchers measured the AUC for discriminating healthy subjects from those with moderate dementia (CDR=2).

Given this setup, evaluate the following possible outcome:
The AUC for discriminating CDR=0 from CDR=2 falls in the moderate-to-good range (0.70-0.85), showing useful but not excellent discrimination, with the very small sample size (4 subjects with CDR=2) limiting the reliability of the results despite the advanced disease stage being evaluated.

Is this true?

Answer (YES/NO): NO